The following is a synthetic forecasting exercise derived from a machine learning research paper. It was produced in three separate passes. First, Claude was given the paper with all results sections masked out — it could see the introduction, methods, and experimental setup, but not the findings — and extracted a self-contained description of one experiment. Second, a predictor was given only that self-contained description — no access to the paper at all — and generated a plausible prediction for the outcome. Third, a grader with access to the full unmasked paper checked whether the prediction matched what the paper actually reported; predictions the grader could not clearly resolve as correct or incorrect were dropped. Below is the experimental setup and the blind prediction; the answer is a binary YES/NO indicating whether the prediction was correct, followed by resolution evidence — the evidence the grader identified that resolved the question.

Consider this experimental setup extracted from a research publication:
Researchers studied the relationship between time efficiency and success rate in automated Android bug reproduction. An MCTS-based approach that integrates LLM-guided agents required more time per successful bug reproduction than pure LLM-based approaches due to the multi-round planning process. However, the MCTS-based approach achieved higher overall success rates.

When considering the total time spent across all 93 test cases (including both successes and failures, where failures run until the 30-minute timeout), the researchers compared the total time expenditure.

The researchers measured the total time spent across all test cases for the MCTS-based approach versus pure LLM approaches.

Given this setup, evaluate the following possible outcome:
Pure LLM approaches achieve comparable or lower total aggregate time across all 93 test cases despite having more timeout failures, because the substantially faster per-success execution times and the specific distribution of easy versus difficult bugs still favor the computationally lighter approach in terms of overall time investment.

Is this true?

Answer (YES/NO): NO